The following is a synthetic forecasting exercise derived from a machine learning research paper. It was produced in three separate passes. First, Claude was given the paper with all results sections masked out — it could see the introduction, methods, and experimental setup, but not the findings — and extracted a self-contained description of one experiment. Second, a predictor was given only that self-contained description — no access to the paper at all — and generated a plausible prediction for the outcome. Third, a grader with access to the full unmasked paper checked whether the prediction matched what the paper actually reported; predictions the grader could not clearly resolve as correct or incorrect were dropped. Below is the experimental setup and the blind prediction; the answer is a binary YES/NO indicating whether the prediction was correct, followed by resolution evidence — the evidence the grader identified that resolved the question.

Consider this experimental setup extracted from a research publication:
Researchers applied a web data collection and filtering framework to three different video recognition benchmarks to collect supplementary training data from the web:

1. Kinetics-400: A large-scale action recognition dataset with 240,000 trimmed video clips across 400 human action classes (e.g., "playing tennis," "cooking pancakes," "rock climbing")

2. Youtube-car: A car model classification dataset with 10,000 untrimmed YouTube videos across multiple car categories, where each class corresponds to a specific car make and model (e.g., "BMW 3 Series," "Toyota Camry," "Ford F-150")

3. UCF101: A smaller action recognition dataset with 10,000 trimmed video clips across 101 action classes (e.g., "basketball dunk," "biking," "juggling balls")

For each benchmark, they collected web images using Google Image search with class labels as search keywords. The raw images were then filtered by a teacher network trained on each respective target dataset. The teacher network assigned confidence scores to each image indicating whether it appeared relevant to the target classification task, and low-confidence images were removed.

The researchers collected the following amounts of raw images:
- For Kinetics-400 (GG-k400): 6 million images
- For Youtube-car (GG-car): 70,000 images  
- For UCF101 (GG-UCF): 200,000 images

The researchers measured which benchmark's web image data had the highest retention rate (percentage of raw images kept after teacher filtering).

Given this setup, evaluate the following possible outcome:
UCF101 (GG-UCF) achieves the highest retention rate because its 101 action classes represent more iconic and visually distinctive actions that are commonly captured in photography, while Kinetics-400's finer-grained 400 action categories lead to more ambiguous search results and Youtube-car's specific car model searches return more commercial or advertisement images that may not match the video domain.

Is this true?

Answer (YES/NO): NO